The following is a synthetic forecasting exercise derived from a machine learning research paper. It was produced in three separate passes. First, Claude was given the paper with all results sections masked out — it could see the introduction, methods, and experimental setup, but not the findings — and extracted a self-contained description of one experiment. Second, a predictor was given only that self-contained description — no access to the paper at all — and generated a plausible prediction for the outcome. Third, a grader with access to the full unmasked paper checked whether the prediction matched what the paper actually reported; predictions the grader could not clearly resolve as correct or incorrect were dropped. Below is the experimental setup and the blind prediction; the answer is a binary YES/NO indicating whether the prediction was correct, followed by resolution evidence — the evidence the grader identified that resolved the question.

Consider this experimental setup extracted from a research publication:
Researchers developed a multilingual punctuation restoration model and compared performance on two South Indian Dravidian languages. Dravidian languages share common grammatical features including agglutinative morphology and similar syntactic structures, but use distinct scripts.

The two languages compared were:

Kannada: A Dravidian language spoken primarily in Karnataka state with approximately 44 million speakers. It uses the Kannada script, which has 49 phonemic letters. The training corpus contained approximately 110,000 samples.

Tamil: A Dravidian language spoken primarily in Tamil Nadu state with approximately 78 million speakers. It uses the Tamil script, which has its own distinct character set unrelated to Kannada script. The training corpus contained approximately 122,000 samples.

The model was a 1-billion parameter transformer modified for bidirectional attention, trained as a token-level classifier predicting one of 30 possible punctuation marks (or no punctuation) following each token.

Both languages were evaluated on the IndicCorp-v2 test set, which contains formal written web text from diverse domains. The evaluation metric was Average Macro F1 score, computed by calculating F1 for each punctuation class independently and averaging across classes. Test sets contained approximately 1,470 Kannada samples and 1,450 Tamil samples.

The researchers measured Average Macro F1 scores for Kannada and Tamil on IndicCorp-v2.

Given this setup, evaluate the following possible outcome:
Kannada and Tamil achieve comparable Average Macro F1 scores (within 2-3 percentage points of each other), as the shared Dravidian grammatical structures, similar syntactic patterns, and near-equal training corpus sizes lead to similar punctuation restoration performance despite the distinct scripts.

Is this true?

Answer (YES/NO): NO